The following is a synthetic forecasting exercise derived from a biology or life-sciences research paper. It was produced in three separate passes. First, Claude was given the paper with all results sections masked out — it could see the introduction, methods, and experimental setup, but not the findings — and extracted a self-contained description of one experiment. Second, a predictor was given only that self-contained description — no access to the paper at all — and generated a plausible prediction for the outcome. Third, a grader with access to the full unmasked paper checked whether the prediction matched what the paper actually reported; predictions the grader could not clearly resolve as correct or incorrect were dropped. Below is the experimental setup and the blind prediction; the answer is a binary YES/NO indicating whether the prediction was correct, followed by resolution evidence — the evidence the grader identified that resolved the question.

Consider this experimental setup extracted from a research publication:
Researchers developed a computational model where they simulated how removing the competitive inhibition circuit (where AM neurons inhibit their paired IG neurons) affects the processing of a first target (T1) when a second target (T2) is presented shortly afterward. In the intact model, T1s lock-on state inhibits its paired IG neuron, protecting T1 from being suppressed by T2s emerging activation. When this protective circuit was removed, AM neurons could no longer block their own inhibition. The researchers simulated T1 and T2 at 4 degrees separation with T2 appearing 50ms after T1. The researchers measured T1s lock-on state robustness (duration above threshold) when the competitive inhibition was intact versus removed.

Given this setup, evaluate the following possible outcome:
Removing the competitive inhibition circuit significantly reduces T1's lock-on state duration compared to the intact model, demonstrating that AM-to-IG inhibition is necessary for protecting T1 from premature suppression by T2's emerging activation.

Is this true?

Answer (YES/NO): YES